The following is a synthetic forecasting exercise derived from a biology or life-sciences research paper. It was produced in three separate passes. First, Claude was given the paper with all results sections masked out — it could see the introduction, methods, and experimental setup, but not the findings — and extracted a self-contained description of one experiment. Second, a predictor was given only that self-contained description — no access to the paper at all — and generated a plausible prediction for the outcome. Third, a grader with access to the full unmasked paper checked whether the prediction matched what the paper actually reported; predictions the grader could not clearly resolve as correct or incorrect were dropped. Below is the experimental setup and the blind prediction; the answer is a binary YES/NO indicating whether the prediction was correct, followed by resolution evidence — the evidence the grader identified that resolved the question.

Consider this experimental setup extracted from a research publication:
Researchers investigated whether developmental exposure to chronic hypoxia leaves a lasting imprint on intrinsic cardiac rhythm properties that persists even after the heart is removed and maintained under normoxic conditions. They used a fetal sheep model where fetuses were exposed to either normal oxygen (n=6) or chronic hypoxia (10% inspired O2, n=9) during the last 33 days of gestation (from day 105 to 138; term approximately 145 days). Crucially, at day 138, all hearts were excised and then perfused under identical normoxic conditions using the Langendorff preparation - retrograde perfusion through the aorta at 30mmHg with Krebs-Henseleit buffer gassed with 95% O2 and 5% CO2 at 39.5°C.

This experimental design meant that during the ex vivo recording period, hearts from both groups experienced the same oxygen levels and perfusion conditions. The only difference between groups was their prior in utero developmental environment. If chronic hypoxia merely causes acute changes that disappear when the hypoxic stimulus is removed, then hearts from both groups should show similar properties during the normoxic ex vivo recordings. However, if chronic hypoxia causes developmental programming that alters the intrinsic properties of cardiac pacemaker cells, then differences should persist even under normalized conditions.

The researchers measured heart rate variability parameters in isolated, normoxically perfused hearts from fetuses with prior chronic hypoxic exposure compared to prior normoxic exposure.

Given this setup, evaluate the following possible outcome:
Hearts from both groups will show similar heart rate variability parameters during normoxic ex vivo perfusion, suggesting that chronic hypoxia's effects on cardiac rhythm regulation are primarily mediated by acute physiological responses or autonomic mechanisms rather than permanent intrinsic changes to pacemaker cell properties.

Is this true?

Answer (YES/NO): NO